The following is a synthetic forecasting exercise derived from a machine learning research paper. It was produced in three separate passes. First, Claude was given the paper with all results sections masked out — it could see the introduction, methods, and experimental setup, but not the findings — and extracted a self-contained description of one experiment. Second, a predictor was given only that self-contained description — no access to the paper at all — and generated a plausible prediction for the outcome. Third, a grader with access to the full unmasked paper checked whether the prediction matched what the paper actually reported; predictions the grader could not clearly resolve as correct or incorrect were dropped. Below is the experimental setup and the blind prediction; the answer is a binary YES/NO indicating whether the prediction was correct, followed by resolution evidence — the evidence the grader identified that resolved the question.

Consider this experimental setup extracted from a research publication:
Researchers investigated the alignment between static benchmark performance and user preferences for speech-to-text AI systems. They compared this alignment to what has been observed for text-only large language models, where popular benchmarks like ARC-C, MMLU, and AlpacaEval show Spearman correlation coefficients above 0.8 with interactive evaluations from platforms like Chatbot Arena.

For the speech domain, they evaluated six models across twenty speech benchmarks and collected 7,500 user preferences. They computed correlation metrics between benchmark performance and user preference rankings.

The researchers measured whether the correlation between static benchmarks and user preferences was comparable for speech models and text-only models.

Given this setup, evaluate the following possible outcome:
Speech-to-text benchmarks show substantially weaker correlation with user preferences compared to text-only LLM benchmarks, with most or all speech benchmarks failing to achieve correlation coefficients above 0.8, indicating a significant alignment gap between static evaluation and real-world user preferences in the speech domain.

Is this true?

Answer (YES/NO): YES